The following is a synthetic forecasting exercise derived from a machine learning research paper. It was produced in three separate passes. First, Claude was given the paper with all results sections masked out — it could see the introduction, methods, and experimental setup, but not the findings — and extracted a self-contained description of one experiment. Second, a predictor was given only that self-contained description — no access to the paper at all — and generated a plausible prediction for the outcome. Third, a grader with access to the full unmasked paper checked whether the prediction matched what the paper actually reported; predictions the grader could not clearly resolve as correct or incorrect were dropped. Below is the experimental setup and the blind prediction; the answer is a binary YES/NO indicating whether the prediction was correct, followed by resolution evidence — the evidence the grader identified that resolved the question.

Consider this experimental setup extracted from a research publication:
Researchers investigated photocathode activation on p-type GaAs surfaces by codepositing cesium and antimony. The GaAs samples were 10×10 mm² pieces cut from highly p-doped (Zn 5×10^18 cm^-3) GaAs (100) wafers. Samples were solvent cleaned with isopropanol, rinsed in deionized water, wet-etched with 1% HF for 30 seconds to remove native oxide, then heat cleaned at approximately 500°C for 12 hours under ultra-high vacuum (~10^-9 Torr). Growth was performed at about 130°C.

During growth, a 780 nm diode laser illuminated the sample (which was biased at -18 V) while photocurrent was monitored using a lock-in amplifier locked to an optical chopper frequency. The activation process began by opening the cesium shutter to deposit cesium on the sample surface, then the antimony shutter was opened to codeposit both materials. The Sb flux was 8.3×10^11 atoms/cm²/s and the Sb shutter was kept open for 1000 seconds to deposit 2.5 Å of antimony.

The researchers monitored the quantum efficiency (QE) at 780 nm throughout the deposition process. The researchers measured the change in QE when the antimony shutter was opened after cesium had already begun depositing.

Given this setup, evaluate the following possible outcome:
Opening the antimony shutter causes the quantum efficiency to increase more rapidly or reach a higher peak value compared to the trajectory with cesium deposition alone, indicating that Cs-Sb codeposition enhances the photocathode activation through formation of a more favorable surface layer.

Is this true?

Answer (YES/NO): NO